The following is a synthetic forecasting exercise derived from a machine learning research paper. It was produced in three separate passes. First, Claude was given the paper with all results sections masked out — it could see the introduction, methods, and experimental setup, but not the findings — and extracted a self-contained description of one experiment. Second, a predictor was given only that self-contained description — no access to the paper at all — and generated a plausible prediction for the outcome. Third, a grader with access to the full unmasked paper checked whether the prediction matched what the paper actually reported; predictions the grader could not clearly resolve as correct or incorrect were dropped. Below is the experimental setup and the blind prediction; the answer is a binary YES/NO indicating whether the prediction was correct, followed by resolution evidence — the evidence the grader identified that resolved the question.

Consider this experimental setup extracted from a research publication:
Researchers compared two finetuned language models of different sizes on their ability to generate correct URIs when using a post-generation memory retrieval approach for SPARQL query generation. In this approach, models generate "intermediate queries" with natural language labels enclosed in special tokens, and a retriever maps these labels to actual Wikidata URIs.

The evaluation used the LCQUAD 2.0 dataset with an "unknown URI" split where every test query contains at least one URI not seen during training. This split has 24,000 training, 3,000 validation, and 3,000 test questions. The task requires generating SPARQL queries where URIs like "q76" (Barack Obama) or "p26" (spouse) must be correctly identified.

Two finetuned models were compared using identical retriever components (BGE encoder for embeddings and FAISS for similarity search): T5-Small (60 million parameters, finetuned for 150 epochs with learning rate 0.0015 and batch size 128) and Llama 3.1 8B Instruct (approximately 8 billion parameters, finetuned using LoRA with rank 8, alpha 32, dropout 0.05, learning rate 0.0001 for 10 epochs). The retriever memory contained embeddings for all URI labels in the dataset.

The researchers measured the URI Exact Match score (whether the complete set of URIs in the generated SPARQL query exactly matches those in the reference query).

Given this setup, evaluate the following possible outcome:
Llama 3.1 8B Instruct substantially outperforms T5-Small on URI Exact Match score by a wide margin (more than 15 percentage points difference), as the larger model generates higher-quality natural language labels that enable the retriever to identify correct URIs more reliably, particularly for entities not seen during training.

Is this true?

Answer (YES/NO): NO